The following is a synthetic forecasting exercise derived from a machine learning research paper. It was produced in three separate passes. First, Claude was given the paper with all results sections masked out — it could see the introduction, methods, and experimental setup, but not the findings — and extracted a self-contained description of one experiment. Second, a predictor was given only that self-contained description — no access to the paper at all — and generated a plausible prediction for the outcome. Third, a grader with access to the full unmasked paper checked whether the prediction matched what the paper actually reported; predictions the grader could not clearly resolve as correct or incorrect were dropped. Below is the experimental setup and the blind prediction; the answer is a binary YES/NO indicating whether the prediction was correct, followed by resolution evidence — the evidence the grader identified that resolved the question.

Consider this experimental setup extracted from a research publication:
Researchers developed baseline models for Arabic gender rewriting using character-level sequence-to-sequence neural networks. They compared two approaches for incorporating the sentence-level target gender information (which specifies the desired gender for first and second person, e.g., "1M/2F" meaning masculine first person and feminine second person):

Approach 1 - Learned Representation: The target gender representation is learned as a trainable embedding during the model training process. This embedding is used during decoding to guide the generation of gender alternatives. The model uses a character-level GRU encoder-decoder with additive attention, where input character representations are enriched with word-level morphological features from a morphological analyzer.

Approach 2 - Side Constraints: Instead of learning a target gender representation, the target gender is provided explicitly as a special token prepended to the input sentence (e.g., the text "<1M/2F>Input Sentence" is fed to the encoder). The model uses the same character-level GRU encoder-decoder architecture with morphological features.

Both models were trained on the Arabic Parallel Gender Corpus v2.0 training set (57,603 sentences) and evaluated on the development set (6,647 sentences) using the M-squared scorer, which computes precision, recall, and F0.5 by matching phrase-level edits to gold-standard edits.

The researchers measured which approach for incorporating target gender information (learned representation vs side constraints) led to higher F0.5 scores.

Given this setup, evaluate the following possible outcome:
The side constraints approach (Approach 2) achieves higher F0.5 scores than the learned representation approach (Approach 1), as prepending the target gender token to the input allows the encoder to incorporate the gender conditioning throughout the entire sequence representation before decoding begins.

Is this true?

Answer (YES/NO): YES